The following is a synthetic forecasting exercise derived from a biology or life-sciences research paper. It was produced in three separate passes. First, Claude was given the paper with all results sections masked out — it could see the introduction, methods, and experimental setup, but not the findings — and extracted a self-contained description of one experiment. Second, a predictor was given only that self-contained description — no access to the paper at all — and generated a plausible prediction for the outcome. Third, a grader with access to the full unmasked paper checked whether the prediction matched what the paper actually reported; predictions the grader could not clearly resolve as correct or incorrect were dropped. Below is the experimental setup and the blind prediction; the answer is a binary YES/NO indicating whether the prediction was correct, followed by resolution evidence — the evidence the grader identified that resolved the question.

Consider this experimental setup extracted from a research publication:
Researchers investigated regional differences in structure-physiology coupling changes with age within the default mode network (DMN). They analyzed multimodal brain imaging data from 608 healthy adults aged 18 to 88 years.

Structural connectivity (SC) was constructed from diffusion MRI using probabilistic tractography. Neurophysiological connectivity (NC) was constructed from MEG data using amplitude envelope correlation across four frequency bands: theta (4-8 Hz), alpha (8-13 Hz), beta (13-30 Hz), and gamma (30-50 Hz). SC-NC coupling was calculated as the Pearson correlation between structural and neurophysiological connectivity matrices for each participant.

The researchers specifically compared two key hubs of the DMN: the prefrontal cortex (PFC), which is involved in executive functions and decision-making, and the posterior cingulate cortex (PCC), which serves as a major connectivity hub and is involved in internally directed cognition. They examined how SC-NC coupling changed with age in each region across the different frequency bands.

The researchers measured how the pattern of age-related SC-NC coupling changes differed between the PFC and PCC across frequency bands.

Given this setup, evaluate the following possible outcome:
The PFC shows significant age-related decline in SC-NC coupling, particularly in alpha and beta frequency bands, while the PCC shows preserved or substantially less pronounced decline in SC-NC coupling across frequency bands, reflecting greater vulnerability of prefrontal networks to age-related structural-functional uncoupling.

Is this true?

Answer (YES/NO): NO